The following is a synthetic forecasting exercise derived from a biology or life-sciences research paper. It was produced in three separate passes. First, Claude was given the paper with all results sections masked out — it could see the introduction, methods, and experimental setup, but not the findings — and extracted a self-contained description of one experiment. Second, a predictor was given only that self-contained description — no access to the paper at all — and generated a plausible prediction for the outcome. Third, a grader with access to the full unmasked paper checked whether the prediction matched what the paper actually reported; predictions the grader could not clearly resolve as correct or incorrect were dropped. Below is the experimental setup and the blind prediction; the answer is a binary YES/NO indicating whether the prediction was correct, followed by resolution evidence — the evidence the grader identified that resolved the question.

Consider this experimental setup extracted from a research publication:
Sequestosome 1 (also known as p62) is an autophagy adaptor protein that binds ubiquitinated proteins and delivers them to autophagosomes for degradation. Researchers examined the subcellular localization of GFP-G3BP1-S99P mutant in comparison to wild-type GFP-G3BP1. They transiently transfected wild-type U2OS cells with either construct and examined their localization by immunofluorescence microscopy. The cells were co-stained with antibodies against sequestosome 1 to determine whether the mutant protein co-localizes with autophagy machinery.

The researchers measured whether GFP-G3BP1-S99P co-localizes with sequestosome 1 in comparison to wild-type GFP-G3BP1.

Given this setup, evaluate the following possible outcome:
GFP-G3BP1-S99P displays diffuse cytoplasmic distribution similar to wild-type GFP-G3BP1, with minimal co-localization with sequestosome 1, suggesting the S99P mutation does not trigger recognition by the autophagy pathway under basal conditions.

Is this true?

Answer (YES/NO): NO